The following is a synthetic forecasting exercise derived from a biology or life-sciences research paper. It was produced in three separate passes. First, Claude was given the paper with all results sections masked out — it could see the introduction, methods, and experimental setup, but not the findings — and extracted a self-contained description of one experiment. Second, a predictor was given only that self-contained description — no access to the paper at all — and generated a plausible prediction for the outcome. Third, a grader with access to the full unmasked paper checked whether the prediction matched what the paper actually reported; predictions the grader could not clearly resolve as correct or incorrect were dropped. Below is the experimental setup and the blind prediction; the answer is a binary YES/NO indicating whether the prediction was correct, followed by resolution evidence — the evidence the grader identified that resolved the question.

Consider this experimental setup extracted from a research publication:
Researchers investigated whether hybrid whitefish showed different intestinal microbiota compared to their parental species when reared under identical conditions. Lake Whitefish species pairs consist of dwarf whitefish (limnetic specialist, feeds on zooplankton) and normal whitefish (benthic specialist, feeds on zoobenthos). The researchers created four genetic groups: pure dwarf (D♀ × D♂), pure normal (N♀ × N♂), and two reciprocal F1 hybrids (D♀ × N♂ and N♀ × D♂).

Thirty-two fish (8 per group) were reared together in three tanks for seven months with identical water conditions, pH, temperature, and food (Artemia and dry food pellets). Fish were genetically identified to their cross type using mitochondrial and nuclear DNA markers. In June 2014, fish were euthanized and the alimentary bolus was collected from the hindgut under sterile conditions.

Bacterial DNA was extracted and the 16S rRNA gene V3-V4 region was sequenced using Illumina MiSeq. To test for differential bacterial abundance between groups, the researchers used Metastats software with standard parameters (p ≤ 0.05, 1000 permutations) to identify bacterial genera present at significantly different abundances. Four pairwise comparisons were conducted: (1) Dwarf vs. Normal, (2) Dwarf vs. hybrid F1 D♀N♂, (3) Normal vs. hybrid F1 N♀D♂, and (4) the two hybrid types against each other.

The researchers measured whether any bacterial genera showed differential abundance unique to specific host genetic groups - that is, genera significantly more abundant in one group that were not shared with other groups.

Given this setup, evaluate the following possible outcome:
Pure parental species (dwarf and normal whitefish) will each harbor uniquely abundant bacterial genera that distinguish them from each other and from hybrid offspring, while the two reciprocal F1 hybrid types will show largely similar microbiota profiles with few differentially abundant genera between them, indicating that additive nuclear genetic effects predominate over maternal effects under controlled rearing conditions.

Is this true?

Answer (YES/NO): NO